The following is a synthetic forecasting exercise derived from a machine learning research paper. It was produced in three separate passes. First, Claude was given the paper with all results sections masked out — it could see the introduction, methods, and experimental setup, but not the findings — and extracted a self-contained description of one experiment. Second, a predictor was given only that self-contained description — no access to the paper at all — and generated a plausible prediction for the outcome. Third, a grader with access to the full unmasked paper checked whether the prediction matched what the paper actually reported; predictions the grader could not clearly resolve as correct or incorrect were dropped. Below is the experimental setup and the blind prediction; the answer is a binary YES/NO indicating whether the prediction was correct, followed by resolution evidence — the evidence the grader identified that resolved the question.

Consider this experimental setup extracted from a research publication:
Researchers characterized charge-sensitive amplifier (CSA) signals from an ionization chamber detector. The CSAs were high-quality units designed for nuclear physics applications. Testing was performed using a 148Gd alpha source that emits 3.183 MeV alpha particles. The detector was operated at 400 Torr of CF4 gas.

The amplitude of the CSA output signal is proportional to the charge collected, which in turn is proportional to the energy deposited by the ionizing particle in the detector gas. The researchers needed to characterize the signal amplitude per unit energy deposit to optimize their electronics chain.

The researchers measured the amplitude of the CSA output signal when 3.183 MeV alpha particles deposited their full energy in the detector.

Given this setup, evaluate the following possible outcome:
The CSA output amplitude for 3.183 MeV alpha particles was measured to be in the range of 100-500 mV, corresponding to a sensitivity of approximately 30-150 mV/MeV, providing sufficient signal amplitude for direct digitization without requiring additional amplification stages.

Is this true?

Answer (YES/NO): NO